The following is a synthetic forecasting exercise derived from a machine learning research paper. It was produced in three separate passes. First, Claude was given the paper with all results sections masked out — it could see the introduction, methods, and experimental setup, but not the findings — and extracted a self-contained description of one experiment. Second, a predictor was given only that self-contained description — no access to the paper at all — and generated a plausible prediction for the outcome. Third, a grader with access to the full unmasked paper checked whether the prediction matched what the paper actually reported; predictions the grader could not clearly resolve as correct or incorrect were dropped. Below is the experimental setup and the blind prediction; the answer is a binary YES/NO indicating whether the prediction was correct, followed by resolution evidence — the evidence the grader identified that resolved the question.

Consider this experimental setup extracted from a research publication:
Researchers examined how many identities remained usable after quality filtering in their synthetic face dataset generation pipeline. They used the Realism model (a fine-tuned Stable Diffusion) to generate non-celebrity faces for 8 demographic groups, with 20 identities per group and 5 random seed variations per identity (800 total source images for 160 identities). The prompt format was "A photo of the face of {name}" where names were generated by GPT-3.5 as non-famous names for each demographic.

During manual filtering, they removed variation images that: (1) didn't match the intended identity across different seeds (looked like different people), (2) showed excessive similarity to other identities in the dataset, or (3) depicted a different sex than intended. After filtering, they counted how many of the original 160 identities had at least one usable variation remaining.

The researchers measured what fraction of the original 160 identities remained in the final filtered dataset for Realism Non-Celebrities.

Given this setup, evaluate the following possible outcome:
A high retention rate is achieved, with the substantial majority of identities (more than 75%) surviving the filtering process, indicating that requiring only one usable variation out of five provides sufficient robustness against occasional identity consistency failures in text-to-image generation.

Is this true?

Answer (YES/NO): YES